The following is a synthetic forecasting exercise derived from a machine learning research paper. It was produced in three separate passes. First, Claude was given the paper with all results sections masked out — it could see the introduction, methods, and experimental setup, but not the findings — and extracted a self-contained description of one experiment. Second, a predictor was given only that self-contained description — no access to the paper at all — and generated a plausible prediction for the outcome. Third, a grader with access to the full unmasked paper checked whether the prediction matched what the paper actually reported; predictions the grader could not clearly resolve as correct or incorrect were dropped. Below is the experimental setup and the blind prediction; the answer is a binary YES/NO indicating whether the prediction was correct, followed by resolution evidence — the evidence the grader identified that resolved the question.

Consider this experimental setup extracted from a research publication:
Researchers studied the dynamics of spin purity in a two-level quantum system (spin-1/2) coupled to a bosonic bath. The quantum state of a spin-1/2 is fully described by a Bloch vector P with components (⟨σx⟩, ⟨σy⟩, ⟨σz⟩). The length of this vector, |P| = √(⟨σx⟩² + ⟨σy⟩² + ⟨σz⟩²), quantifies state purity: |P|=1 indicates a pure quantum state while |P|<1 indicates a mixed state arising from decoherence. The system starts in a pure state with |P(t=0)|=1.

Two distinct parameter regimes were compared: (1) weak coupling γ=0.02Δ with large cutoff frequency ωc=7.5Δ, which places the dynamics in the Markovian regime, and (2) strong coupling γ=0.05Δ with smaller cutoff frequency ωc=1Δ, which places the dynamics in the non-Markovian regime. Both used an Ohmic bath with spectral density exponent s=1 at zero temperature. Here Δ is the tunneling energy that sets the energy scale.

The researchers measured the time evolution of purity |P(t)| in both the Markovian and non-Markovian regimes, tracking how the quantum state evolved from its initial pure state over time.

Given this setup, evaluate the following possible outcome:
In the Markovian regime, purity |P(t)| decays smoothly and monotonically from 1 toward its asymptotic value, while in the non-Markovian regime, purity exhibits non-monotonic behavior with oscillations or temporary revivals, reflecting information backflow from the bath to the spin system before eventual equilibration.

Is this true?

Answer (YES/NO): YES